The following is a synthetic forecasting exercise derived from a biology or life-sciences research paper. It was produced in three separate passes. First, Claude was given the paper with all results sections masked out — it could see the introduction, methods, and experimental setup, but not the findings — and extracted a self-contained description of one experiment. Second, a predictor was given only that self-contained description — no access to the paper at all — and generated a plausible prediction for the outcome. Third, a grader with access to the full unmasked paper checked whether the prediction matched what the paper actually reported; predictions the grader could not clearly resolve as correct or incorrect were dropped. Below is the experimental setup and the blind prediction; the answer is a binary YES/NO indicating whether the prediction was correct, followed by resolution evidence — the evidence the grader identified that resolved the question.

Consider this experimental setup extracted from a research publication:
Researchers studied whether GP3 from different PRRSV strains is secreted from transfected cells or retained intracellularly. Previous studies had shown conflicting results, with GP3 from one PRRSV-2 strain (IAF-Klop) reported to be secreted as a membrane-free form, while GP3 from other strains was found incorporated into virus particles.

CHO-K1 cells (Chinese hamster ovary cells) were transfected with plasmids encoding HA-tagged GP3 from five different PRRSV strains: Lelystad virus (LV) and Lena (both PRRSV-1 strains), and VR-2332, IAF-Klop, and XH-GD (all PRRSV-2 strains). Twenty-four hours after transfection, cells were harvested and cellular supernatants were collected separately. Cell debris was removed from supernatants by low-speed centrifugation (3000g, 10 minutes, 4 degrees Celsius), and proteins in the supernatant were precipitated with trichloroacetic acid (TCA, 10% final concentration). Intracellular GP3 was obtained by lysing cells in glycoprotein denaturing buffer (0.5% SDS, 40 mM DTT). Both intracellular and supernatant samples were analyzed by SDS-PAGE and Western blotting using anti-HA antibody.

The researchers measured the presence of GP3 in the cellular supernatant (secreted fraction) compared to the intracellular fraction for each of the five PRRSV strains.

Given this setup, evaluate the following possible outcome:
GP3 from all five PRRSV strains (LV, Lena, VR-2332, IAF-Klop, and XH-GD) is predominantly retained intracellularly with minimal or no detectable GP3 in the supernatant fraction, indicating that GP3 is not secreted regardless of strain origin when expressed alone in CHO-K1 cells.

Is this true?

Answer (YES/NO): NO